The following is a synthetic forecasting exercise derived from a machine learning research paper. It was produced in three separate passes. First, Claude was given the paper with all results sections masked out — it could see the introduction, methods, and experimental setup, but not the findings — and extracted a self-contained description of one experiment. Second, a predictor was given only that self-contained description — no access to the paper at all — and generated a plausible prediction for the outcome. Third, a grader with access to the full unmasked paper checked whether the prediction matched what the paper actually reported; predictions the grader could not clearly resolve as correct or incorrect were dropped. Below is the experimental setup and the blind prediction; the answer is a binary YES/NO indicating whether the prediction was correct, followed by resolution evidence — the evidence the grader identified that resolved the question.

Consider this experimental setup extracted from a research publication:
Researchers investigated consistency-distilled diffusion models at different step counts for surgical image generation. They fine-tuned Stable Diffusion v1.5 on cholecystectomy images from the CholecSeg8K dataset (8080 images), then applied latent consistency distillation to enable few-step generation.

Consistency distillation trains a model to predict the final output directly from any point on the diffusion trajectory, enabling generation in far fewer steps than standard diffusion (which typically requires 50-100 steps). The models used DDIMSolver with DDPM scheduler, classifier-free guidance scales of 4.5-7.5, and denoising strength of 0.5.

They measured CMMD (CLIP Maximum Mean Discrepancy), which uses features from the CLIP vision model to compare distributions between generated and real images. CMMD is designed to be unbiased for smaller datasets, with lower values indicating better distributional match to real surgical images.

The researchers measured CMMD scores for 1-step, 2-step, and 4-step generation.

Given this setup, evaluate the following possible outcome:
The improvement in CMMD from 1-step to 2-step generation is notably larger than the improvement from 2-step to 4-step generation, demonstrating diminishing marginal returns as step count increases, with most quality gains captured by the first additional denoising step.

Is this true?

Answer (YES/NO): NO